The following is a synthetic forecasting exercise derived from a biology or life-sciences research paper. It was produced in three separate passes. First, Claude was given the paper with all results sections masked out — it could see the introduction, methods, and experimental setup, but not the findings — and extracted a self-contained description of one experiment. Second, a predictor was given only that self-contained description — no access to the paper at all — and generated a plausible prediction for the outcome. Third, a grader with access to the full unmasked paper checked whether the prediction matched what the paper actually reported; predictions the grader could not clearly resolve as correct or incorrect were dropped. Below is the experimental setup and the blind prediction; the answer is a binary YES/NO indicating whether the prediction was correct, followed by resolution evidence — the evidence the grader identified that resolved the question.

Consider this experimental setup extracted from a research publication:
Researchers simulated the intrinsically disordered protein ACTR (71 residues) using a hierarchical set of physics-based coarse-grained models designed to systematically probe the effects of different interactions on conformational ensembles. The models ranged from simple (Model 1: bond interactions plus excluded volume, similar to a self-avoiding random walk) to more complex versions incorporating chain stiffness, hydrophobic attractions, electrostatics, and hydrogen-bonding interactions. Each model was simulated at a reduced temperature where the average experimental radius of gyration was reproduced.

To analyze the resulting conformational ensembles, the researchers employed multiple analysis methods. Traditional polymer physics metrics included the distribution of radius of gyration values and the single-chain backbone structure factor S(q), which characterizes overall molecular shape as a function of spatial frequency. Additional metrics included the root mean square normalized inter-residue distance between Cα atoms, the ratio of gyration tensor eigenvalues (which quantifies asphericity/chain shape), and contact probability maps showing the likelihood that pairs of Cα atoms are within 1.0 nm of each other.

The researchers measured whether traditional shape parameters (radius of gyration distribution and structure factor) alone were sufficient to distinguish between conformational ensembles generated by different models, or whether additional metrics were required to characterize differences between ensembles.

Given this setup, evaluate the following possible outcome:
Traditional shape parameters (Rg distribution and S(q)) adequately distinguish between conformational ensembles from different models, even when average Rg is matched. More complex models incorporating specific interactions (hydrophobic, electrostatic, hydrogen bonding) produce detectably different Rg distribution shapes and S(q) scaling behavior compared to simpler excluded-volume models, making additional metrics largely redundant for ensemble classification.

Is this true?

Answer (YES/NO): NO